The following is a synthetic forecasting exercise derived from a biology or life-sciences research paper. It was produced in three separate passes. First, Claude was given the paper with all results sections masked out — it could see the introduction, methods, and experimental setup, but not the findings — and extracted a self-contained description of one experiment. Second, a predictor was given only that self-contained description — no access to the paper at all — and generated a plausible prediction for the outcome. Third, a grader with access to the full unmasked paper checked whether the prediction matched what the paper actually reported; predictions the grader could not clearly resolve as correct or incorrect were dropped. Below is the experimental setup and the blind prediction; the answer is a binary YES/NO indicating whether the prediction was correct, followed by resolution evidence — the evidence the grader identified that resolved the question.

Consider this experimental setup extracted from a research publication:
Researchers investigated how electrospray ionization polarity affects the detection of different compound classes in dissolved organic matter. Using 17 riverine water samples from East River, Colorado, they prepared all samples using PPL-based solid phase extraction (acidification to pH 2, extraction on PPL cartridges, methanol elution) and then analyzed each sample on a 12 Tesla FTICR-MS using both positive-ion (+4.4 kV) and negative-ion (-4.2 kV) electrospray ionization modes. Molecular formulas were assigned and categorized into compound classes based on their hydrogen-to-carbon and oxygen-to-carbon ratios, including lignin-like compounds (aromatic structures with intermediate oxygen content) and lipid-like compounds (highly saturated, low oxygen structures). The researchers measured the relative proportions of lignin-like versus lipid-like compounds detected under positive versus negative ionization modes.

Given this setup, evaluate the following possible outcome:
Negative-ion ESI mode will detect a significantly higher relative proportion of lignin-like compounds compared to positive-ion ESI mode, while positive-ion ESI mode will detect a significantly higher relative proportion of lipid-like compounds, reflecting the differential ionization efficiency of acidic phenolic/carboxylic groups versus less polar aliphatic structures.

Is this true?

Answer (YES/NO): YES